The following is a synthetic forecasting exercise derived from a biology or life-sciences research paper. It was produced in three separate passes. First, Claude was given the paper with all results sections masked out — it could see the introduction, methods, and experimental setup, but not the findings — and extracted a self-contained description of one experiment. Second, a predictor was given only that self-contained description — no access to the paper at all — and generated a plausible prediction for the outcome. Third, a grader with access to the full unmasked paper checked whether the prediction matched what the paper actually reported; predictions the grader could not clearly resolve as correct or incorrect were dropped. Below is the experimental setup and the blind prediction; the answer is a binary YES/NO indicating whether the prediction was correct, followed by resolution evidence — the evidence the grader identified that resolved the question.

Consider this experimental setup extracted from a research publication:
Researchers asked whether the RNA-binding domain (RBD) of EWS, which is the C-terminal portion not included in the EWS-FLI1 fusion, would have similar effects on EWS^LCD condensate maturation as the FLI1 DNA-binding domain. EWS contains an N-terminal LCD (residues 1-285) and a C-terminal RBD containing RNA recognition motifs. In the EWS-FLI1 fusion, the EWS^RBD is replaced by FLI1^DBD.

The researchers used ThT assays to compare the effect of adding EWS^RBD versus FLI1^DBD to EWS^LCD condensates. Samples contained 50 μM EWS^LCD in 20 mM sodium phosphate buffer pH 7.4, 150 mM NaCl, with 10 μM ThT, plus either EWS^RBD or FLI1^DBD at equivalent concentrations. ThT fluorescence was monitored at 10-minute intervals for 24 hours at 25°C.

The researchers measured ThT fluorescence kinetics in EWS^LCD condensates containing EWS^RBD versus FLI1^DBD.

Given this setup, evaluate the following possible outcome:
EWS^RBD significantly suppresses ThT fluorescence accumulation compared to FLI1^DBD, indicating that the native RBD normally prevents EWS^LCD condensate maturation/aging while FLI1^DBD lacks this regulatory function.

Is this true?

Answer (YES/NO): NO